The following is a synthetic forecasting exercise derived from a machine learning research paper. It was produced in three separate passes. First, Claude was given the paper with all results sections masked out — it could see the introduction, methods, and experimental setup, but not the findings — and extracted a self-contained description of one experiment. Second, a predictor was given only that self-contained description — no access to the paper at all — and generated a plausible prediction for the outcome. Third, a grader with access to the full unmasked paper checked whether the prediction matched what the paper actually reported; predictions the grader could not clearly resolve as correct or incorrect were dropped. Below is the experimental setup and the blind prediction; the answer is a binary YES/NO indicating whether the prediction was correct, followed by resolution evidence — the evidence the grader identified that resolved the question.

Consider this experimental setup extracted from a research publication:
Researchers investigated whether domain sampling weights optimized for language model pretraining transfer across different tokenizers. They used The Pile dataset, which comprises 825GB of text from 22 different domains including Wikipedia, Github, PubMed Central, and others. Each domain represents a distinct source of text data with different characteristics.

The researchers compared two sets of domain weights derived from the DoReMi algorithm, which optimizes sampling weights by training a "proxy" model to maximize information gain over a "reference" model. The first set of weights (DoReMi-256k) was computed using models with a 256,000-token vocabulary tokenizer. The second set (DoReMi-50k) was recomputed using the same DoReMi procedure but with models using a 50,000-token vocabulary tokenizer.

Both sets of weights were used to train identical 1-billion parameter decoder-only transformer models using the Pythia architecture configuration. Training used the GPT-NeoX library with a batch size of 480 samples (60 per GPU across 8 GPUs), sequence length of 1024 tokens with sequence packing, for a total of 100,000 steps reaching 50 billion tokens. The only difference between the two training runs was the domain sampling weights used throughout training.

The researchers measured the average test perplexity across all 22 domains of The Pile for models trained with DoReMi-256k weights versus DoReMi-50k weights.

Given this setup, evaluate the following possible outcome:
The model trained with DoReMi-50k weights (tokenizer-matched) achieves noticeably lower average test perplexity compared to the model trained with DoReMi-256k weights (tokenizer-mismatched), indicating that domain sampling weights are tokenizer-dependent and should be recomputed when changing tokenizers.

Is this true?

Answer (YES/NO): YES